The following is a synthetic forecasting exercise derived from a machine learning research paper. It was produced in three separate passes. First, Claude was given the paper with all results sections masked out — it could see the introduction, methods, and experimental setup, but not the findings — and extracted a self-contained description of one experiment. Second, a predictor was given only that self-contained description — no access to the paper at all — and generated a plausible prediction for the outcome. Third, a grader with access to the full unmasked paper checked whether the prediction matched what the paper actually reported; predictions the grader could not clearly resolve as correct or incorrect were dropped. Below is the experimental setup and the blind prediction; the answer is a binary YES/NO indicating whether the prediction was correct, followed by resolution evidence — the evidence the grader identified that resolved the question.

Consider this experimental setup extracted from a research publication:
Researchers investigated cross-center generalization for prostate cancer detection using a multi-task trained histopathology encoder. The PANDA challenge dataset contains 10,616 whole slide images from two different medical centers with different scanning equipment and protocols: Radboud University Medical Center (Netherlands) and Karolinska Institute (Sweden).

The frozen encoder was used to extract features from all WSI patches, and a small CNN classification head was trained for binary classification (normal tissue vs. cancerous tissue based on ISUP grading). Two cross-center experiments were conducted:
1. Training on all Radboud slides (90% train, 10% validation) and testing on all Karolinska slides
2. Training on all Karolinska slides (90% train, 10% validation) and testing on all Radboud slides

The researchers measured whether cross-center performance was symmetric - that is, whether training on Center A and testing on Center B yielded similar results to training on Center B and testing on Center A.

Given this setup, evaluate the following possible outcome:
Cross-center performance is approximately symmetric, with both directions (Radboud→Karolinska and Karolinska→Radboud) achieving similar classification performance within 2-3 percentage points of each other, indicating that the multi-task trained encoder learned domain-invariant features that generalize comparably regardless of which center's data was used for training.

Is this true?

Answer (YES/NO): NO